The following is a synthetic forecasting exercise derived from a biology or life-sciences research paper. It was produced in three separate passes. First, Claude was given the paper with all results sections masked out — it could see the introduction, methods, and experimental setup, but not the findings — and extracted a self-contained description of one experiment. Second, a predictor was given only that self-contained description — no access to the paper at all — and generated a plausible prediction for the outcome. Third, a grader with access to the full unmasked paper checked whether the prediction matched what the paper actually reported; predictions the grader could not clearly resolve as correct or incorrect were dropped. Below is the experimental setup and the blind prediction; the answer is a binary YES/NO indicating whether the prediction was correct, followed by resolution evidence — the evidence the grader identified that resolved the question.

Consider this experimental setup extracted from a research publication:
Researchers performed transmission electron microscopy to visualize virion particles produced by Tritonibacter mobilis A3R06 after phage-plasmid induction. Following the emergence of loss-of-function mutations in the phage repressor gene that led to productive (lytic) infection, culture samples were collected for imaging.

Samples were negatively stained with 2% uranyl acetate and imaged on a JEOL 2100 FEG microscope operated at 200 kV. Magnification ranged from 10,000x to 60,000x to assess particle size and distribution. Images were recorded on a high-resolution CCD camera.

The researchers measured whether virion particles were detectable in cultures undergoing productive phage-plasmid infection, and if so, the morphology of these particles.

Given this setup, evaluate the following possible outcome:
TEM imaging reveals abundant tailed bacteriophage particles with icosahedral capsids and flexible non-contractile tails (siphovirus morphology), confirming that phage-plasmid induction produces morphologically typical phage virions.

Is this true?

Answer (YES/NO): YES